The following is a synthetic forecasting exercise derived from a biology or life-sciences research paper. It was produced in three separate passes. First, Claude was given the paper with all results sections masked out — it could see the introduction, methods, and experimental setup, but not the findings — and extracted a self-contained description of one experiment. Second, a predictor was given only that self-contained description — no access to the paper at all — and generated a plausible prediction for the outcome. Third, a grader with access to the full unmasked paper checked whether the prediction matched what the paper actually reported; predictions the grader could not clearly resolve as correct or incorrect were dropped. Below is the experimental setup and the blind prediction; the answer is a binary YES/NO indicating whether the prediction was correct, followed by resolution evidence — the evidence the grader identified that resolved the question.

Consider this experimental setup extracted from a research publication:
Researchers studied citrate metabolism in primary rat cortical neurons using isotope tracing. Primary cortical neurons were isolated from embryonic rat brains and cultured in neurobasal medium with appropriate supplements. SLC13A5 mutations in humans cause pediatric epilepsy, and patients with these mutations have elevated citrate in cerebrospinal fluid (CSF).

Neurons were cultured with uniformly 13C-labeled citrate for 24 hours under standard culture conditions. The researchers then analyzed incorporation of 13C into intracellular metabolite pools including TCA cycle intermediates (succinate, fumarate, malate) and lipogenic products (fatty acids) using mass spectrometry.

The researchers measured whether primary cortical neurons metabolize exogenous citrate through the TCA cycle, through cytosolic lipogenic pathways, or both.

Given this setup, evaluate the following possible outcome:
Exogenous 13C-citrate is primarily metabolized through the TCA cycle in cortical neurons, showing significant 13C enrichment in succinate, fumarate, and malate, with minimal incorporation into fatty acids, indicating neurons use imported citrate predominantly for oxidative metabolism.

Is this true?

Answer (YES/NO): NO